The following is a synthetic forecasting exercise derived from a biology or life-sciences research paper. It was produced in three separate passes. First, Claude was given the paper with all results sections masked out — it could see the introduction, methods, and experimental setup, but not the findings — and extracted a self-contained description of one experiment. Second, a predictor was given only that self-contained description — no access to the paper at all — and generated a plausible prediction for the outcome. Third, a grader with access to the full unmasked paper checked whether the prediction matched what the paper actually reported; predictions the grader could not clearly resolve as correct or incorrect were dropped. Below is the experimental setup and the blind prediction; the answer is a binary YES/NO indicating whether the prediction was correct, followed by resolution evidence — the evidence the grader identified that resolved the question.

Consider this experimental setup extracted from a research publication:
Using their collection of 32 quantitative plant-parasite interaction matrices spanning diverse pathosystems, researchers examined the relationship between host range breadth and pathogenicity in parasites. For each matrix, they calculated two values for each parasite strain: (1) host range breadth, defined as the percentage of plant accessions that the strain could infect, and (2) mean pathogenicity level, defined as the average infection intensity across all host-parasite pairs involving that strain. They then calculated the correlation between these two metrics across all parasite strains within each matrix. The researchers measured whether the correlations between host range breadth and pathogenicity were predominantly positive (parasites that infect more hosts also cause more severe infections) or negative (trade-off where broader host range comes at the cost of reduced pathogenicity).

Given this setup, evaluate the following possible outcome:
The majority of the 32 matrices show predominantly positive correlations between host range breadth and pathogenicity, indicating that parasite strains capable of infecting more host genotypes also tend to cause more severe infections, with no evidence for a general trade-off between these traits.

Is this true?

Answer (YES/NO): YES